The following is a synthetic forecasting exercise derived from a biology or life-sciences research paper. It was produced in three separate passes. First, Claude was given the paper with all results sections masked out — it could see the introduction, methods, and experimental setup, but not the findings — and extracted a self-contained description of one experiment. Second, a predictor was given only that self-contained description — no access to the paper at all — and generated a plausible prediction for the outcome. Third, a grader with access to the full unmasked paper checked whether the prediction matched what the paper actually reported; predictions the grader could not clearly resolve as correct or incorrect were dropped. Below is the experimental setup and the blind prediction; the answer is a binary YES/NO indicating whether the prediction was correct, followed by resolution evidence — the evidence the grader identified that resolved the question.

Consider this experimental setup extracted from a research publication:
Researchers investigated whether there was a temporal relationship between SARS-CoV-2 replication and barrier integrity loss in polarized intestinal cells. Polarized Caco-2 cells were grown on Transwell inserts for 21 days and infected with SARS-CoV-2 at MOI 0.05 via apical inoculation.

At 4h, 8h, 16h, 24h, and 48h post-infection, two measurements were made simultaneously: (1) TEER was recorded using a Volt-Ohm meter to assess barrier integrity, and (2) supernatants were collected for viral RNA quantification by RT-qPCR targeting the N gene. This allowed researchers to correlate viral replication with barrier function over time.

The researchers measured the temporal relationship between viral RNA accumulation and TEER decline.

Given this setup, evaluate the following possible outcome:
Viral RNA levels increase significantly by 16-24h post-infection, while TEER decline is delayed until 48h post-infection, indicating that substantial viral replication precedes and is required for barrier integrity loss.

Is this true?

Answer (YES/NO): NO